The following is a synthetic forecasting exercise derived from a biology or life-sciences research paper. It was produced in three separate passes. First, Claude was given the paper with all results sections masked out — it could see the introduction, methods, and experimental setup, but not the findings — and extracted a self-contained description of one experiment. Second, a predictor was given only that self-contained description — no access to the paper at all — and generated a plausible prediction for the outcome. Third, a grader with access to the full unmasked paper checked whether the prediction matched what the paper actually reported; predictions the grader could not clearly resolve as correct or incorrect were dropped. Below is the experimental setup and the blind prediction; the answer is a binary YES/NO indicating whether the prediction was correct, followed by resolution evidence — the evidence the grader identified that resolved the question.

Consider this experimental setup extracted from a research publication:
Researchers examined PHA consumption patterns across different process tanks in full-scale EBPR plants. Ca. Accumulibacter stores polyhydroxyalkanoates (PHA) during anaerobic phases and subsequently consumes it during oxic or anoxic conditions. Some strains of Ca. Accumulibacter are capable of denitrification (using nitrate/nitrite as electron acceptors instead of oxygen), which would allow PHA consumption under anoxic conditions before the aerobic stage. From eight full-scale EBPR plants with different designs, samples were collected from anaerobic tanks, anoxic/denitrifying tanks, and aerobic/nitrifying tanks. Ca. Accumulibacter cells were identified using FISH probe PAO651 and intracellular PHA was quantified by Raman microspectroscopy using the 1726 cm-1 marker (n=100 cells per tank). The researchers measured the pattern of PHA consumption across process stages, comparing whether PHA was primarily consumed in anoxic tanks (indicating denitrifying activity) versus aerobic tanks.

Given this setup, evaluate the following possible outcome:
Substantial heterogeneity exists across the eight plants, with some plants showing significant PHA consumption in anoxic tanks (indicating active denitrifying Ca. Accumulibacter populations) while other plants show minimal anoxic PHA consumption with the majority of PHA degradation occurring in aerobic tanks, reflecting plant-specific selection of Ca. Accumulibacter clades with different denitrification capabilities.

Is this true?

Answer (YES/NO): YES